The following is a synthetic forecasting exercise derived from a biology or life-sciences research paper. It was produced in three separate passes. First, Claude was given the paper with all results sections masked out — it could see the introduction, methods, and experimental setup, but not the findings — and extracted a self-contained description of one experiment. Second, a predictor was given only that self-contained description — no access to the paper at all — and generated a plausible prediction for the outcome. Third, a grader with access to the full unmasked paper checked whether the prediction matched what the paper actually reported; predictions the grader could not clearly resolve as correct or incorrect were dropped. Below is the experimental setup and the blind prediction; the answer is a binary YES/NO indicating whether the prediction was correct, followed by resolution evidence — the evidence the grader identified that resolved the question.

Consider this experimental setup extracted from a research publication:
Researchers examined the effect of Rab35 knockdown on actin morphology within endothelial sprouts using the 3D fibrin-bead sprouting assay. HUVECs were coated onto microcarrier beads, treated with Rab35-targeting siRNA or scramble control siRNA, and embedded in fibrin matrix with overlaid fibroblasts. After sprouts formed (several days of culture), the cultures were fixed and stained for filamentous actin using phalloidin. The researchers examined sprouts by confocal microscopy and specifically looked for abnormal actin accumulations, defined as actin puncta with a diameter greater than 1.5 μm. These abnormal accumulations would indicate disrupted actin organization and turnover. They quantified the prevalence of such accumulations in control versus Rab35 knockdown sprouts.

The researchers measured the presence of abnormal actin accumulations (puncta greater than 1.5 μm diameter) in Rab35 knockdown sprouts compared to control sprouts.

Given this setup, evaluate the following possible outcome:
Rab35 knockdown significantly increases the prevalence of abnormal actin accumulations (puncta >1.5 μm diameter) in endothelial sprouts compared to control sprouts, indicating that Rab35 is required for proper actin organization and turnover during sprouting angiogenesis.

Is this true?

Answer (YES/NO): YES